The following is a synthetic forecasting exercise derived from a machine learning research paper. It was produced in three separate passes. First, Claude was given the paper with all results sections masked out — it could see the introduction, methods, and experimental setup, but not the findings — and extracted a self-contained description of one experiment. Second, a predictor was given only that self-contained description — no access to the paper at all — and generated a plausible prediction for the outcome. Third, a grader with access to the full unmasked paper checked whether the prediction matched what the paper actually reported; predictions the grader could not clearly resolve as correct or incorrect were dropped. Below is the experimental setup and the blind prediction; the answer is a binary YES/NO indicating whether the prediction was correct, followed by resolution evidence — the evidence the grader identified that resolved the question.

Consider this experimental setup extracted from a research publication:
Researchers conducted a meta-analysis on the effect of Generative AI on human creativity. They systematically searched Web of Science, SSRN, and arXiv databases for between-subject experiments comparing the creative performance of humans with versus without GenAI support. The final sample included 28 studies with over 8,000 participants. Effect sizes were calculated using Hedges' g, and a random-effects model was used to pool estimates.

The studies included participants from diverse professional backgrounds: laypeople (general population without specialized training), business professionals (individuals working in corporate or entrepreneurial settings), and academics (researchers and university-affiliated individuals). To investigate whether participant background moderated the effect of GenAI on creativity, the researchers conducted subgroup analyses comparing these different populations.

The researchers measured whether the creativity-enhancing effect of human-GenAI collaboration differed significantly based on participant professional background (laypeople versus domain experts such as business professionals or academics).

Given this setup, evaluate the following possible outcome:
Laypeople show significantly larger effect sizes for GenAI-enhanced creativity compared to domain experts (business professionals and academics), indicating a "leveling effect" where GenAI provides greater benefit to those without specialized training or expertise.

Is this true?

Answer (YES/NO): YES